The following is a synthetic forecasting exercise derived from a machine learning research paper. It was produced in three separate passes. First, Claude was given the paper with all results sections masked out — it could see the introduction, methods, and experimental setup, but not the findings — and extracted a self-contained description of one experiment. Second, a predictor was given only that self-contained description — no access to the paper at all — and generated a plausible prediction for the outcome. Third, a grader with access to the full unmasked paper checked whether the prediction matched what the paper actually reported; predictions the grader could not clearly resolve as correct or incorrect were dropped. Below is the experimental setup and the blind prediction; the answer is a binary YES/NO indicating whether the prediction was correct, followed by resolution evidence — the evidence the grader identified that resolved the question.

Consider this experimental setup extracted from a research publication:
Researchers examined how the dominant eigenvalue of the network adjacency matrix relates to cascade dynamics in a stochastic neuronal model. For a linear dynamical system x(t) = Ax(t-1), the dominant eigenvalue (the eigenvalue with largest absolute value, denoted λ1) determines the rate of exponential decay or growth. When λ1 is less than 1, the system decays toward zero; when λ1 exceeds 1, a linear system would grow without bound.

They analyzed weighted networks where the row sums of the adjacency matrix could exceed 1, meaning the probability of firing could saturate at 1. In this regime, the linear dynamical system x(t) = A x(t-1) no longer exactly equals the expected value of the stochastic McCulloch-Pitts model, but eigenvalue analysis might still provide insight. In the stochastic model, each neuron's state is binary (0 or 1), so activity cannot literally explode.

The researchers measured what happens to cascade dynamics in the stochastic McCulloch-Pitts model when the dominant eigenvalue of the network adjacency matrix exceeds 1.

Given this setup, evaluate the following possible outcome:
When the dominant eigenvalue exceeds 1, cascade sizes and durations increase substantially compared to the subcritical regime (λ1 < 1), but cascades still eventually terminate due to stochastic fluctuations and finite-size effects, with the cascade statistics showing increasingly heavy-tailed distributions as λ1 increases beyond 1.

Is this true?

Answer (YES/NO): NO